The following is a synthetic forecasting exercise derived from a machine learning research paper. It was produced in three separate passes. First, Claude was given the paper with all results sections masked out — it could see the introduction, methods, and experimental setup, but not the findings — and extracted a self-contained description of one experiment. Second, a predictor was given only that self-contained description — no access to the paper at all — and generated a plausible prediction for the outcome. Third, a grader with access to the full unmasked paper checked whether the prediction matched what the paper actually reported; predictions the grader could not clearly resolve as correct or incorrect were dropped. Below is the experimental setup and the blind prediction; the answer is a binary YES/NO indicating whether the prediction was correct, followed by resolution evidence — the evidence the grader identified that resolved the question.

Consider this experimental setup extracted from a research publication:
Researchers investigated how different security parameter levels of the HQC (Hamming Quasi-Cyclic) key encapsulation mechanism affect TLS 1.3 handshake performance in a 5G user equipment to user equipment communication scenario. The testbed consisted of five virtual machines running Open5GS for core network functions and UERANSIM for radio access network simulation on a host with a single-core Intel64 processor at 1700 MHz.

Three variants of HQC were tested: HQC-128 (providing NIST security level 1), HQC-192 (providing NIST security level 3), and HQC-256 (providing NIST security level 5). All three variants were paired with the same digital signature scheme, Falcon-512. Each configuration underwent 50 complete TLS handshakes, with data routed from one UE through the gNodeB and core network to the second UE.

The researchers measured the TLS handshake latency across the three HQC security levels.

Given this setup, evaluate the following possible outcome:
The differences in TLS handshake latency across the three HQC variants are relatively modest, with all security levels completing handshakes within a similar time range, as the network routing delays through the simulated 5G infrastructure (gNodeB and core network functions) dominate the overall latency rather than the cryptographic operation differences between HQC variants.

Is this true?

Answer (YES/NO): NO